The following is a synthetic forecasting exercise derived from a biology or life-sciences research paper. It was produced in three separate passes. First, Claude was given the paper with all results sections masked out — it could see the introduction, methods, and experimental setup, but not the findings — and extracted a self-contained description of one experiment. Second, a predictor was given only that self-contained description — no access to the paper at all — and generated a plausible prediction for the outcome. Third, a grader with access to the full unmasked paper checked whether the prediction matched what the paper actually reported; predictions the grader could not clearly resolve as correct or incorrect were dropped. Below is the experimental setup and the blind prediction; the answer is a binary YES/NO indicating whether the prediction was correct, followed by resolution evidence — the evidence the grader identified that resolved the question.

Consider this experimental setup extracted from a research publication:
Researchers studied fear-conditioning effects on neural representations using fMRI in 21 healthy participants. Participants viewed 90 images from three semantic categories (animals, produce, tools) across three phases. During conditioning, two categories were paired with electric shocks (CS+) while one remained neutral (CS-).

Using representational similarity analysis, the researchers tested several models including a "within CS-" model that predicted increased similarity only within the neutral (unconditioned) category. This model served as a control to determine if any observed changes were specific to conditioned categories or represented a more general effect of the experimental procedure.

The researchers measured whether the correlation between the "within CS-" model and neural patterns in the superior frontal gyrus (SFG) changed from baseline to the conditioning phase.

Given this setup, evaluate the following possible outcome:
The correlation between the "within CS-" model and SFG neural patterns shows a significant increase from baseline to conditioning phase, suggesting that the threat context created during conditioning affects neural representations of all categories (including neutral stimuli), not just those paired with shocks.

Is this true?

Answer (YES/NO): NO